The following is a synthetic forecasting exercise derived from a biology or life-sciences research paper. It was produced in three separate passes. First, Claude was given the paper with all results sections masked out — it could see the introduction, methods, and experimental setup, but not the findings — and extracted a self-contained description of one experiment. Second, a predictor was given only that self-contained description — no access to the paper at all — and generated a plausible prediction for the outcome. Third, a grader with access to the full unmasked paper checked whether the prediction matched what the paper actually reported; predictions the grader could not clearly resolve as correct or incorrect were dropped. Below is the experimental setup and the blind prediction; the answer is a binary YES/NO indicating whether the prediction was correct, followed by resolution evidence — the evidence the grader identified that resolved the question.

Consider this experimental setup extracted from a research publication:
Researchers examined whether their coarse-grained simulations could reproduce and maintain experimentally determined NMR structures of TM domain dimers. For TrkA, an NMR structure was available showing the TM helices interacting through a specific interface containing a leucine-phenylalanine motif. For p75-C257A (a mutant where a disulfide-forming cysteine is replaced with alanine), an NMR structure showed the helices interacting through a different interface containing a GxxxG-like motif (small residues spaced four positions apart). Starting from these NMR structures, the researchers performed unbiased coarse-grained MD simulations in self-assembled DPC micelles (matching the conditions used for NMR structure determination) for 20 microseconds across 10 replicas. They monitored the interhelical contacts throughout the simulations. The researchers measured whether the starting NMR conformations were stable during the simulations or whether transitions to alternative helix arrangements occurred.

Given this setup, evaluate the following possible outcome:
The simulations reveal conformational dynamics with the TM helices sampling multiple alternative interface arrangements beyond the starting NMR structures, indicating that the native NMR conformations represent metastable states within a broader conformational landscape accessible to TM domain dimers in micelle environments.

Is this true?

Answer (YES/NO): YES